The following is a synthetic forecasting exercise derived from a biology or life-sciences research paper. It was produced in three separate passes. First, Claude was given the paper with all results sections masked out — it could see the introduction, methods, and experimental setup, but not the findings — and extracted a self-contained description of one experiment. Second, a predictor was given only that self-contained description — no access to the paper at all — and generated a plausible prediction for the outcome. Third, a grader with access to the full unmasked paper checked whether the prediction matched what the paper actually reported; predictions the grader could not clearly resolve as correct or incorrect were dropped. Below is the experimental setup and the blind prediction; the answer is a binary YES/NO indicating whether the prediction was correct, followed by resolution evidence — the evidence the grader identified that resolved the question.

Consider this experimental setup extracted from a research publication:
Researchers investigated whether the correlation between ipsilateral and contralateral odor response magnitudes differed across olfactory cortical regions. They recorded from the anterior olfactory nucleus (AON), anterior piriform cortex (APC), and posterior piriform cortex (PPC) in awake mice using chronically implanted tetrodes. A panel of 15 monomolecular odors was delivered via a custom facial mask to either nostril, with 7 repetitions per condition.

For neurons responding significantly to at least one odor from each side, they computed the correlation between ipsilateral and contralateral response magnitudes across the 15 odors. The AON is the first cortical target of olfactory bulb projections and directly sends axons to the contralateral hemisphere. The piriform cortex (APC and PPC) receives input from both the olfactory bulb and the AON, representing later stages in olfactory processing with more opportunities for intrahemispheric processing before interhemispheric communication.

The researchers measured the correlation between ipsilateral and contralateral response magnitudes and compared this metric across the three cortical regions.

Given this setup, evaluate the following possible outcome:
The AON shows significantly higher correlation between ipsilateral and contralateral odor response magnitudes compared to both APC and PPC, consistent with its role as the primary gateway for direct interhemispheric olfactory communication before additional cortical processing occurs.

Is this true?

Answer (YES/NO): NO